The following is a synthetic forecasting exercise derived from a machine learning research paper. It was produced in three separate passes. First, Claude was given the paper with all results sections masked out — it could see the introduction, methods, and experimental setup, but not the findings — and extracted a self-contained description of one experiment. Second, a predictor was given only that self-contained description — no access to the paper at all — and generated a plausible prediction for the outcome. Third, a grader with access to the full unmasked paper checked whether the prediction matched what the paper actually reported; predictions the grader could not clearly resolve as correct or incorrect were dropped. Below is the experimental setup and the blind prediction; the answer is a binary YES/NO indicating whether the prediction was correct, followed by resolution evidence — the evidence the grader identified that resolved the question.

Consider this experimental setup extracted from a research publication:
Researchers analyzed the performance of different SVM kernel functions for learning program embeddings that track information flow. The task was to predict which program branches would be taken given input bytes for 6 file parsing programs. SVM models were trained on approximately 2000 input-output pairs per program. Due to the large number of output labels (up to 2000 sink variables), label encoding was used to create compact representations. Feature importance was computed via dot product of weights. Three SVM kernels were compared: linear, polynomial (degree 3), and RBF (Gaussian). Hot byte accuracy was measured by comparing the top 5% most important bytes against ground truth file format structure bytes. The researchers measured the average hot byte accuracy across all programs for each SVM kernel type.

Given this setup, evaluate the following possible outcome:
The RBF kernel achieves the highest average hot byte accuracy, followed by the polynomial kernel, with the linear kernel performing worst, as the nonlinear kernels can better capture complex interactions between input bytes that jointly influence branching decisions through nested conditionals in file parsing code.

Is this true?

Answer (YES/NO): NO